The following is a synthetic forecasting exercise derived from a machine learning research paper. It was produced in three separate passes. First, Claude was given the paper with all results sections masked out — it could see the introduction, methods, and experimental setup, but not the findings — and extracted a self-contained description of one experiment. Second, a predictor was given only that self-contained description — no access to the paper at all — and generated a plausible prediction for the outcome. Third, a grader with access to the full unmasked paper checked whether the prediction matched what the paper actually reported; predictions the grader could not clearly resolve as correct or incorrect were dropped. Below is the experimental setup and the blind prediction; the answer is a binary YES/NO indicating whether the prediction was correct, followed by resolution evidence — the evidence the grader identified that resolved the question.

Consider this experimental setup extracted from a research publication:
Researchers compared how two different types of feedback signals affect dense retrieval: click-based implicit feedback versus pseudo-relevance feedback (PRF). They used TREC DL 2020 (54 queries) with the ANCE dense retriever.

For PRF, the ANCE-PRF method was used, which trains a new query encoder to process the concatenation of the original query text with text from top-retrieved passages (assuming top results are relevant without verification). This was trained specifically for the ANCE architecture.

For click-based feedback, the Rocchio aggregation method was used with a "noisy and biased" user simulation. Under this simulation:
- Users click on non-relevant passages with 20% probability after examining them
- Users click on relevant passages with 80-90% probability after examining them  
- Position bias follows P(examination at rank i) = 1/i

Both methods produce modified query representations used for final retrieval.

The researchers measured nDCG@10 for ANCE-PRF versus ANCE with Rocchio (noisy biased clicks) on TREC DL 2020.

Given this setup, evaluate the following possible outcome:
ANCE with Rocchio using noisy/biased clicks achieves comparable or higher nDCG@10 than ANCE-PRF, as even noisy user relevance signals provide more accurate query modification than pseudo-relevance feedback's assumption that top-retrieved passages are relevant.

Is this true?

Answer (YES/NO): YES